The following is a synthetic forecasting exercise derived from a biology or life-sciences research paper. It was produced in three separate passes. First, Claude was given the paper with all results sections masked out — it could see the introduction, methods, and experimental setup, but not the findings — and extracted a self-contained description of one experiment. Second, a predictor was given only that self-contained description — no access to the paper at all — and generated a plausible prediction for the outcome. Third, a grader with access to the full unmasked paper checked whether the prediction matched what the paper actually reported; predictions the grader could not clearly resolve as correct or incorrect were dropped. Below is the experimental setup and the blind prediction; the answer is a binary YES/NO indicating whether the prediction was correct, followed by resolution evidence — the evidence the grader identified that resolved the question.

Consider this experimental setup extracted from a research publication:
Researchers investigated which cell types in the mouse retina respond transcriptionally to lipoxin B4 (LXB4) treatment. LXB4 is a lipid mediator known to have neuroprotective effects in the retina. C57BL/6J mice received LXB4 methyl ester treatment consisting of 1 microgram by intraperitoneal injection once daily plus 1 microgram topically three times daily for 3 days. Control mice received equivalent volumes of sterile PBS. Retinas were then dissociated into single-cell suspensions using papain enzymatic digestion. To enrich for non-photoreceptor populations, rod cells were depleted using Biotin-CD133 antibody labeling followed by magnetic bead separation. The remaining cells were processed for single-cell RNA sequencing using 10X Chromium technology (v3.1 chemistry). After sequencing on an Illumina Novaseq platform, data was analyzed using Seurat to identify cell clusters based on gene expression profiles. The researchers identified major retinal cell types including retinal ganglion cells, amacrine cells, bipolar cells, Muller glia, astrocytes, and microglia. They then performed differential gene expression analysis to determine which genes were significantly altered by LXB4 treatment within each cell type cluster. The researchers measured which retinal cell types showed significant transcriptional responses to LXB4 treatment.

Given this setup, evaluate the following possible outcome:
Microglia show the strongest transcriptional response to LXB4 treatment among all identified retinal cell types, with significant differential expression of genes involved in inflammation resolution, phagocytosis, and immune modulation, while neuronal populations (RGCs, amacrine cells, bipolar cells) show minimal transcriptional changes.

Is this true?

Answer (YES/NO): NO